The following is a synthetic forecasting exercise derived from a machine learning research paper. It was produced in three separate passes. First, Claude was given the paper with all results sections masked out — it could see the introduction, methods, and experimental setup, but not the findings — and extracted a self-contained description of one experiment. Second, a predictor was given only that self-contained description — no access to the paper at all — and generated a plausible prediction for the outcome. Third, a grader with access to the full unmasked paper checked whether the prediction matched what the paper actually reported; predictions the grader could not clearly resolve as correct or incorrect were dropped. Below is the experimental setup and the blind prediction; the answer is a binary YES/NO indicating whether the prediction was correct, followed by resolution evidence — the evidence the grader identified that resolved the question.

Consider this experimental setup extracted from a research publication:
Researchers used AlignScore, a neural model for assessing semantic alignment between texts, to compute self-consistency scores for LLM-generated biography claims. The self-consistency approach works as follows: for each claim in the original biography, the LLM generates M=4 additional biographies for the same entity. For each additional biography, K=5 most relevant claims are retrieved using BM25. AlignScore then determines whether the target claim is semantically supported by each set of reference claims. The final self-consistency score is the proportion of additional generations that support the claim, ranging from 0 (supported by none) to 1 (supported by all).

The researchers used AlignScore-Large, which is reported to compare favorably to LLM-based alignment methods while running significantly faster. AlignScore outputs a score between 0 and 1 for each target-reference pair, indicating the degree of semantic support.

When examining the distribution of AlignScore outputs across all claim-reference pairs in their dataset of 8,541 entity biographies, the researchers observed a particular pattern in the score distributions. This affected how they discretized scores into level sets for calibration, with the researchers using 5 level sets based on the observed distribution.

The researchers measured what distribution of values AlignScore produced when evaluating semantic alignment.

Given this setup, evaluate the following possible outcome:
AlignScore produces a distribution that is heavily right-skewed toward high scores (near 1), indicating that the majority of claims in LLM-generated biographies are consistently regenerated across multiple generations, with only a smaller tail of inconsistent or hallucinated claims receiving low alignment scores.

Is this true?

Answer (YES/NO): NO